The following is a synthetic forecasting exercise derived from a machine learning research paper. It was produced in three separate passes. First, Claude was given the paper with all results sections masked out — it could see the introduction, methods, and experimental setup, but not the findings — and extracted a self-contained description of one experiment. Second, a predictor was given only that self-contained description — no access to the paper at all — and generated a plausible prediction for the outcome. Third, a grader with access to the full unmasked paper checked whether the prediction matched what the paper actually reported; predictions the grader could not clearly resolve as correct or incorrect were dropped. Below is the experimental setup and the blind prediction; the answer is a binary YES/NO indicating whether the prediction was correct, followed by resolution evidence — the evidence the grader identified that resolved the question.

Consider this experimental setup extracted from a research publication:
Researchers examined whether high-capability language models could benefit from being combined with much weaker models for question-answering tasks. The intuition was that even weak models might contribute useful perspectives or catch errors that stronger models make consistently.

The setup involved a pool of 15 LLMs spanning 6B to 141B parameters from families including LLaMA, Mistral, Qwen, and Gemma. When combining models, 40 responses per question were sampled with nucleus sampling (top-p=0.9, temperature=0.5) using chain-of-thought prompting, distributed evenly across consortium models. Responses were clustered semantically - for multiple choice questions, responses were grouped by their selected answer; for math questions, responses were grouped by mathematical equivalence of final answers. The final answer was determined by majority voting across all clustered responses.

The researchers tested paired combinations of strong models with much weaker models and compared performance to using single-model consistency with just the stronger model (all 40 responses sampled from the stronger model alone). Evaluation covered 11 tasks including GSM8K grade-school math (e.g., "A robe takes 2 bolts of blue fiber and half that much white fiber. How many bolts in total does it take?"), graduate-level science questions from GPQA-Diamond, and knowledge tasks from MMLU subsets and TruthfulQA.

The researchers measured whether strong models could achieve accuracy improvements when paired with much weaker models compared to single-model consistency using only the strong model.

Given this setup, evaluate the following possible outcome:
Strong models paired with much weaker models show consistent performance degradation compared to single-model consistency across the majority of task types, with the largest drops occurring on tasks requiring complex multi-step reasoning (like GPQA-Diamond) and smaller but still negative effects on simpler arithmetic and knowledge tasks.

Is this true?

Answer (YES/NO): NO